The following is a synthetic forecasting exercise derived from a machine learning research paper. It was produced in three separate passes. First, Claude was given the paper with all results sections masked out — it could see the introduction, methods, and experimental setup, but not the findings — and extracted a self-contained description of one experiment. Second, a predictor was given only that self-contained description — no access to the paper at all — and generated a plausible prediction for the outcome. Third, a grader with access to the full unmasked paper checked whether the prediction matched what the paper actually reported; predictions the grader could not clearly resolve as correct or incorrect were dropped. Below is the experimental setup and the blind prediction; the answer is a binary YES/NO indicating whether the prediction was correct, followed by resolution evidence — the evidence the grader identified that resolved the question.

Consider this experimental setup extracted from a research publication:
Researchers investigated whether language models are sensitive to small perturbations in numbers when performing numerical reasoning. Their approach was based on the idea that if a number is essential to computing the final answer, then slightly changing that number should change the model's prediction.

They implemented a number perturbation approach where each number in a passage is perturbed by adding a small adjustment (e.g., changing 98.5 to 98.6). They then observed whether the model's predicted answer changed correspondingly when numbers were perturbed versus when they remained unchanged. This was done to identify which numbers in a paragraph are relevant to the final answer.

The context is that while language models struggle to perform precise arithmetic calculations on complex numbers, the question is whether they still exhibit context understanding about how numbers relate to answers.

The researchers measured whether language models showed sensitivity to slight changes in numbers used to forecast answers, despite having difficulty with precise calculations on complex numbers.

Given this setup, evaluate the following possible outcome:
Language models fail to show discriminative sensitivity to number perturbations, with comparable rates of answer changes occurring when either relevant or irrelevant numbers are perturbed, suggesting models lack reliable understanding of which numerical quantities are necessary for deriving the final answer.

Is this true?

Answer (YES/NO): NO